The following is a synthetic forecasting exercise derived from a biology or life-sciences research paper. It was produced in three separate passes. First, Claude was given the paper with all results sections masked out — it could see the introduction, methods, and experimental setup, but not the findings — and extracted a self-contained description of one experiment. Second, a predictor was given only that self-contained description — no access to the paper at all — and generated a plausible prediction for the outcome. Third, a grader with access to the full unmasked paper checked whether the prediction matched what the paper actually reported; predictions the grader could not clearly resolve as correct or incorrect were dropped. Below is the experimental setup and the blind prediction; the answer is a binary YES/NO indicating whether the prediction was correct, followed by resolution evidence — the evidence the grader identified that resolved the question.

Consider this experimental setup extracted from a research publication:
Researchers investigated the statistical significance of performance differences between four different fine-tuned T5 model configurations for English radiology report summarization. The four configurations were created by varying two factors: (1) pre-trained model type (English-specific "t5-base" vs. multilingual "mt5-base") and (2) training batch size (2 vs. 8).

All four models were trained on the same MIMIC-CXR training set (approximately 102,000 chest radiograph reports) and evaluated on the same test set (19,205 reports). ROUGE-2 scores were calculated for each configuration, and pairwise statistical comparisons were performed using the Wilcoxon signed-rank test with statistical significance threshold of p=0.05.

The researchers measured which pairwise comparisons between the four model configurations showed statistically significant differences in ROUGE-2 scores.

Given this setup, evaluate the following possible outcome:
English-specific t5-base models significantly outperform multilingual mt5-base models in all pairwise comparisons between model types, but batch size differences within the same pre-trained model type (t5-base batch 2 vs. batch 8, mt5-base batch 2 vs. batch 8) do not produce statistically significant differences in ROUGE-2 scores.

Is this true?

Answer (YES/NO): NO